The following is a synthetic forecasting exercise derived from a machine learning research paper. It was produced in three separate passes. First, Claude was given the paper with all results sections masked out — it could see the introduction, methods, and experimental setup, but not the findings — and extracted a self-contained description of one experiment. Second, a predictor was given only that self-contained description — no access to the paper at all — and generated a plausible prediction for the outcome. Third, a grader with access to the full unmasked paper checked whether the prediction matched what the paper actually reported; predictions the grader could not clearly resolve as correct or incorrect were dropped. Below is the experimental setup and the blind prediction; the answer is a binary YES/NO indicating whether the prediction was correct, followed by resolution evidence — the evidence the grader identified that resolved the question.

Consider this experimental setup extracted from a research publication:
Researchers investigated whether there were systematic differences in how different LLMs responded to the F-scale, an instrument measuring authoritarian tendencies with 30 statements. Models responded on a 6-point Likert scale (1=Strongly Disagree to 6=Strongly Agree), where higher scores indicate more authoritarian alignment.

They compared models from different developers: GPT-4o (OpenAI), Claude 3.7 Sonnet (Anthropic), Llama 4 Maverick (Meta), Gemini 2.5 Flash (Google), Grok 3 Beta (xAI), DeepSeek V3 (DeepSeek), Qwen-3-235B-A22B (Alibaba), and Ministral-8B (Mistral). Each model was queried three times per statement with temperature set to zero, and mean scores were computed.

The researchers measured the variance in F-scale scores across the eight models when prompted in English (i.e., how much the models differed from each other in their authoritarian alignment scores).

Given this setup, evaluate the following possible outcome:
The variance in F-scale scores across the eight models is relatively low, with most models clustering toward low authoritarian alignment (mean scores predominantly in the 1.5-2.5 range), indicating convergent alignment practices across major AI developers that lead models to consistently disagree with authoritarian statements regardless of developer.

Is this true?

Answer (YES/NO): NO